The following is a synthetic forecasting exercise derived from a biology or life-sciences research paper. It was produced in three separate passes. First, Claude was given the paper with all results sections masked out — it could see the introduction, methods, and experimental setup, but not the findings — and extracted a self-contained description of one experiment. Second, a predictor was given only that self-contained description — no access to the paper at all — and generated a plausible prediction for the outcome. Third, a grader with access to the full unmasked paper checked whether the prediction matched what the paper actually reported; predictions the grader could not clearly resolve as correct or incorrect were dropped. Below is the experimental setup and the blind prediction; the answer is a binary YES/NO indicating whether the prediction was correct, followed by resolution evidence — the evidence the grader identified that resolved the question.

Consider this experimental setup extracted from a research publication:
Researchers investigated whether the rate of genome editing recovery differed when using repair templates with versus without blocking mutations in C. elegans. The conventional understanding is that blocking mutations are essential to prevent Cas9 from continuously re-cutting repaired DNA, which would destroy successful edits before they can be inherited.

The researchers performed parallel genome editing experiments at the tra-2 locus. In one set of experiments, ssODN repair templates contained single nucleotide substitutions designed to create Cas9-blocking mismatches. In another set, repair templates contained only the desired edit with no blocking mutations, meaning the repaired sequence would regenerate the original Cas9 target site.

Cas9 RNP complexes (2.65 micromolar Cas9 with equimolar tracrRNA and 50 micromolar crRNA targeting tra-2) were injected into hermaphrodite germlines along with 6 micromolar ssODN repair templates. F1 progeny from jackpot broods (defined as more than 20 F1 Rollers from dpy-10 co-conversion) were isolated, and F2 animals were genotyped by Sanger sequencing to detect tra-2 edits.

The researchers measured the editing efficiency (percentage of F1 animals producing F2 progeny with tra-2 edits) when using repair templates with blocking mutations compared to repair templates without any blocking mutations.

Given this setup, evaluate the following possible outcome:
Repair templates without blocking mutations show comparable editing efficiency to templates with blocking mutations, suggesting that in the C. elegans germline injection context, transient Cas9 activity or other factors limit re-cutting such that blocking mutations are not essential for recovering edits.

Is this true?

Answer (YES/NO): NO